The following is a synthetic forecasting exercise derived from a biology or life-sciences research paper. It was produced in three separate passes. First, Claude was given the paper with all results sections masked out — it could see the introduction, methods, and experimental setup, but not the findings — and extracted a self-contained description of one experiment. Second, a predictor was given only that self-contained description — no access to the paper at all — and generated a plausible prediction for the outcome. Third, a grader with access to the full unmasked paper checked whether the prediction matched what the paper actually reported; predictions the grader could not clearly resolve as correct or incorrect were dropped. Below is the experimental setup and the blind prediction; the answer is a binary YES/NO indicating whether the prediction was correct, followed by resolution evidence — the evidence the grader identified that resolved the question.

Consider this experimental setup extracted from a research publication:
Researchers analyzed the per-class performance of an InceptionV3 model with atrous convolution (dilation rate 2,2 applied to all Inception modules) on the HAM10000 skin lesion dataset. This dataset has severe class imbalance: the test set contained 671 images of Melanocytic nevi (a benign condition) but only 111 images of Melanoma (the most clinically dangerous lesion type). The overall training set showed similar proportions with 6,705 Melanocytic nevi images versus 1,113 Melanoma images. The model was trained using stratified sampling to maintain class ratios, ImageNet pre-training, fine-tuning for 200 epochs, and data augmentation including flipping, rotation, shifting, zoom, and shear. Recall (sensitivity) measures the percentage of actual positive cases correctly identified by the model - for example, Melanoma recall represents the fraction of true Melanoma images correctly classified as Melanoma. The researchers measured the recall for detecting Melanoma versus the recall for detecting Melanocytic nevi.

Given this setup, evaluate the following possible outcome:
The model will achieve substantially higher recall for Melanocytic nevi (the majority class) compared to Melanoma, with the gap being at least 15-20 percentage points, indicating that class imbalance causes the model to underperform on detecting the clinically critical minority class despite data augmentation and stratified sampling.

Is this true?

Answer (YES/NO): YES